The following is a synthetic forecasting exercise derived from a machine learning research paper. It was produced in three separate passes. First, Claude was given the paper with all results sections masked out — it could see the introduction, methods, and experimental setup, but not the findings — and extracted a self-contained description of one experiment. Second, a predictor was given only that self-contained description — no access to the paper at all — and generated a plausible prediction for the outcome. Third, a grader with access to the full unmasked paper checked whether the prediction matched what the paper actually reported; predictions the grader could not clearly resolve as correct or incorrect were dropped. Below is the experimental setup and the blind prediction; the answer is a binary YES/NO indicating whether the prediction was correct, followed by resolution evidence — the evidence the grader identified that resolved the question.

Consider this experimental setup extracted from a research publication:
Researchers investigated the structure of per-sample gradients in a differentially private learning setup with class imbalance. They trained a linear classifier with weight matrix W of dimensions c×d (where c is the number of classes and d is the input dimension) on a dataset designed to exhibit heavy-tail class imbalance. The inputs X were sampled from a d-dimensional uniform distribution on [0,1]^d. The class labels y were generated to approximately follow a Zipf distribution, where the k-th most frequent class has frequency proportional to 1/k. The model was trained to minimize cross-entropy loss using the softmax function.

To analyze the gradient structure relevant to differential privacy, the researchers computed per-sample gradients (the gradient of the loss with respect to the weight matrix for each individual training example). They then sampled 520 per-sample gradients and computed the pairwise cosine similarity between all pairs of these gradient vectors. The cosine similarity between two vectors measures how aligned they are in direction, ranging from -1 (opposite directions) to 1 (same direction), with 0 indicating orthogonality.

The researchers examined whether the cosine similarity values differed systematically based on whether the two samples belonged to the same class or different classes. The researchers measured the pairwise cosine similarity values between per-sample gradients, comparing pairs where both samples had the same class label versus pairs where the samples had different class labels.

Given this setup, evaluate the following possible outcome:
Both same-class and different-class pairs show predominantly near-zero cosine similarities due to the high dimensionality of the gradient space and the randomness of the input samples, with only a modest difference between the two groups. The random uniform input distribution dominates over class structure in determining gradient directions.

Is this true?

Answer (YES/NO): NO